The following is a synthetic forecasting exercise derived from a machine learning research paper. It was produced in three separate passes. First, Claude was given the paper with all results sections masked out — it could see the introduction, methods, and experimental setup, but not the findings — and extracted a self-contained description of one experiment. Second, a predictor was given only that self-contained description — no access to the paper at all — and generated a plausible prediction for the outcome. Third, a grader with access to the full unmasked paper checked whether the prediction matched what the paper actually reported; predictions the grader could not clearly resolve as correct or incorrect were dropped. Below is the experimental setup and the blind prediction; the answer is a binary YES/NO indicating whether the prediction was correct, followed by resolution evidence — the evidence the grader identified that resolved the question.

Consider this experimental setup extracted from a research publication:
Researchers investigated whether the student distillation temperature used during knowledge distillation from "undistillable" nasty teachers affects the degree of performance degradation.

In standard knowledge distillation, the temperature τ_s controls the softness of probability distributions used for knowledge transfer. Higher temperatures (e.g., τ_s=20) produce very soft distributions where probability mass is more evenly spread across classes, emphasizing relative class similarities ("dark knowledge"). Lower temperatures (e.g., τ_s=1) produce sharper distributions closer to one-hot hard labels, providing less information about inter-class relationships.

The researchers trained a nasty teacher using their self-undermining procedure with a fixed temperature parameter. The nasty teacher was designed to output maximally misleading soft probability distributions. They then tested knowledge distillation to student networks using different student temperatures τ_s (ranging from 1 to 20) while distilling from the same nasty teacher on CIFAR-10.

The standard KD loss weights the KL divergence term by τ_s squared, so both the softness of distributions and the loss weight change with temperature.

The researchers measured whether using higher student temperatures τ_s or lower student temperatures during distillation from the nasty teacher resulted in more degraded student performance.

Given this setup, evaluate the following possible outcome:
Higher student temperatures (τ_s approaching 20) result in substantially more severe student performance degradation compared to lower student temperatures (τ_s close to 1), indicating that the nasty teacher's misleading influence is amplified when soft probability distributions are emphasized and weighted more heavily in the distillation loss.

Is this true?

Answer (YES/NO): YES